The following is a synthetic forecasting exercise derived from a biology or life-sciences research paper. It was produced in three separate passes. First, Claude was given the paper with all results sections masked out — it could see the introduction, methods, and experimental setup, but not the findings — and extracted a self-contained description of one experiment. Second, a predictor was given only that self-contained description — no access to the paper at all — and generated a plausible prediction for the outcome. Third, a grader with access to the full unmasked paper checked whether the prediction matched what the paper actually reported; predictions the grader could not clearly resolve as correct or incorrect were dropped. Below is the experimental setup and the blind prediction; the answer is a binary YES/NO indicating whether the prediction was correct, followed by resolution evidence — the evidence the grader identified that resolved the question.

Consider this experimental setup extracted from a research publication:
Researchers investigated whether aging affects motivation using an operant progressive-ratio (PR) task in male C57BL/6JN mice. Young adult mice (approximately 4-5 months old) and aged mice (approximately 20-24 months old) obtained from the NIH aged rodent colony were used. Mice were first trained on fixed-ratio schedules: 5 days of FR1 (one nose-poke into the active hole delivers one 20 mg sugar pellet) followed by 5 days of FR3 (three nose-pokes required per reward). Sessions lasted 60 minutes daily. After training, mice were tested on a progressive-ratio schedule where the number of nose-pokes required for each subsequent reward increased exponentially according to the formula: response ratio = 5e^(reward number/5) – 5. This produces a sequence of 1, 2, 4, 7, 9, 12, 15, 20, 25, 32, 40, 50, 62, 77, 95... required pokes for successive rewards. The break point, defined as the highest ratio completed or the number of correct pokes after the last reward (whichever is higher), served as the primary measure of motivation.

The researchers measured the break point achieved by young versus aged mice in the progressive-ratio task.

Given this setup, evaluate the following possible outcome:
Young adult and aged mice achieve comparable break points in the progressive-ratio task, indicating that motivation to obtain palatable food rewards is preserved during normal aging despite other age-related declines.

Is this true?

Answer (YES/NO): NO